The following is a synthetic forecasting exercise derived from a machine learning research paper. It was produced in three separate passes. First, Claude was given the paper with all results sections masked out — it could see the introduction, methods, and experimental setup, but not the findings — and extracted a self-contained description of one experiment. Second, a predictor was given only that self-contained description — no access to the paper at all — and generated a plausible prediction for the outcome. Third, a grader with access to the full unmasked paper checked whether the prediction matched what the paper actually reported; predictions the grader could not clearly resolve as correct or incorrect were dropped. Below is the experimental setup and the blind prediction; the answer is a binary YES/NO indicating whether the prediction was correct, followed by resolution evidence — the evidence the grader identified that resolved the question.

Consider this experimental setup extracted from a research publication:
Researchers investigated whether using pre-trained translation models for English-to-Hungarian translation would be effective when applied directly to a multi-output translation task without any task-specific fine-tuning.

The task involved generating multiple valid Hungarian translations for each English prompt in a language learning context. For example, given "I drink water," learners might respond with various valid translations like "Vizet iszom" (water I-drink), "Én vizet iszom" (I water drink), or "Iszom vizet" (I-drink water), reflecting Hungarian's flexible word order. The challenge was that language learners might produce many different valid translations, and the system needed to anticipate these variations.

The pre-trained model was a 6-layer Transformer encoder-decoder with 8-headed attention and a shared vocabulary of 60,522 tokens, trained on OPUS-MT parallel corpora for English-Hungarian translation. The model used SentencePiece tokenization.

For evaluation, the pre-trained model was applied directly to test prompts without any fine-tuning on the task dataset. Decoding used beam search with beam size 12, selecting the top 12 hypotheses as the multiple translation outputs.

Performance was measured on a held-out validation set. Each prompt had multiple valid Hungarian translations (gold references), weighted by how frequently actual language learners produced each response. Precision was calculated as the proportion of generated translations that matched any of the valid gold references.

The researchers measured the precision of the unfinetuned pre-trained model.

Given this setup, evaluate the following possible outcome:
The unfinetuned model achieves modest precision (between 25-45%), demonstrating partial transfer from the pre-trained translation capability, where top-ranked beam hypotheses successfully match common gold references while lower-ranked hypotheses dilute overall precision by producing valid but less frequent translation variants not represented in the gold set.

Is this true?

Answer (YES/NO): NO